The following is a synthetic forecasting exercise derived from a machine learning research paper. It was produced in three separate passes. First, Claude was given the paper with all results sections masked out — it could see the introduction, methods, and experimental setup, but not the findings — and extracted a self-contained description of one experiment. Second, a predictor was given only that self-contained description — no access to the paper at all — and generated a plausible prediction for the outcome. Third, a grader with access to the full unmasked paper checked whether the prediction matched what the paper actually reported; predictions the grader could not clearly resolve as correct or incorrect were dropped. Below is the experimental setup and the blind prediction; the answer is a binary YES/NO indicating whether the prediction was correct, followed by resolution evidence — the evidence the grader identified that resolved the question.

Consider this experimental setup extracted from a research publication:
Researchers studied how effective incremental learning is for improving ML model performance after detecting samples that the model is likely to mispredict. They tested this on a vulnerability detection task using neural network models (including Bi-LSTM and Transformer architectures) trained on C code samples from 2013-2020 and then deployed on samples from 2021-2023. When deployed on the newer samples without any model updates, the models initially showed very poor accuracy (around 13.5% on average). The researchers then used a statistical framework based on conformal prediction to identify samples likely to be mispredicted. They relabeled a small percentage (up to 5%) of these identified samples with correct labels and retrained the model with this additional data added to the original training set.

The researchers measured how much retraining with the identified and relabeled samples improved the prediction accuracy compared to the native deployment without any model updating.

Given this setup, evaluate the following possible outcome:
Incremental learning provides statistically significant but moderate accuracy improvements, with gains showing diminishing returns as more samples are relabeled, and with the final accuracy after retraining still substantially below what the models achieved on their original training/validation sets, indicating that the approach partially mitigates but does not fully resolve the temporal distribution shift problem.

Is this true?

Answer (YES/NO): NO